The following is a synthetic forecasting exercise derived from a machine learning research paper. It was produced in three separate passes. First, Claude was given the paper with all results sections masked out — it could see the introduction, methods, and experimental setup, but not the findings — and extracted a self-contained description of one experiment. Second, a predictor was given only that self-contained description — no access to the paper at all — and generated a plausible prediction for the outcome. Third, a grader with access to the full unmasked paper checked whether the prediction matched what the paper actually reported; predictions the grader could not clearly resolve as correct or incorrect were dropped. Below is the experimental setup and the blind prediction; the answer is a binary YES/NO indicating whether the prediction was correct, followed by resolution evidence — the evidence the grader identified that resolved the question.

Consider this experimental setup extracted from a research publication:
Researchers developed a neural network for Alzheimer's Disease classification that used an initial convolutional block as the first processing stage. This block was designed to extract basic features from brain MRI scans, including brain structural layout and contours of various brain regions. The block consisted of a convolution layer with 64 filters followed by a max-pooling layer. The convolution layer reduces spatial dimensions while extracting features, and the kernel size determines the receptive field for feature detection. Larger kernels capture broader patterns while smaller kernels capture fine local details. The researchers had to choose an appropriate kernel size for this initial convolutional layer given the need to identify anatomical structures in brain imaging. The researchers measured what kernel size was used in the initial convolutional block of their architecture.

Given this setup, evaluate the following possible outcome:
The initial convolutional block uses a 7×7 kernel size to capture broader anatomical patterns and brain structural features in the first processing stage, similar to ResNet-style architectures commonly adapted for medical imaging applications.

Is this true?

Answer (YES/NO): YES